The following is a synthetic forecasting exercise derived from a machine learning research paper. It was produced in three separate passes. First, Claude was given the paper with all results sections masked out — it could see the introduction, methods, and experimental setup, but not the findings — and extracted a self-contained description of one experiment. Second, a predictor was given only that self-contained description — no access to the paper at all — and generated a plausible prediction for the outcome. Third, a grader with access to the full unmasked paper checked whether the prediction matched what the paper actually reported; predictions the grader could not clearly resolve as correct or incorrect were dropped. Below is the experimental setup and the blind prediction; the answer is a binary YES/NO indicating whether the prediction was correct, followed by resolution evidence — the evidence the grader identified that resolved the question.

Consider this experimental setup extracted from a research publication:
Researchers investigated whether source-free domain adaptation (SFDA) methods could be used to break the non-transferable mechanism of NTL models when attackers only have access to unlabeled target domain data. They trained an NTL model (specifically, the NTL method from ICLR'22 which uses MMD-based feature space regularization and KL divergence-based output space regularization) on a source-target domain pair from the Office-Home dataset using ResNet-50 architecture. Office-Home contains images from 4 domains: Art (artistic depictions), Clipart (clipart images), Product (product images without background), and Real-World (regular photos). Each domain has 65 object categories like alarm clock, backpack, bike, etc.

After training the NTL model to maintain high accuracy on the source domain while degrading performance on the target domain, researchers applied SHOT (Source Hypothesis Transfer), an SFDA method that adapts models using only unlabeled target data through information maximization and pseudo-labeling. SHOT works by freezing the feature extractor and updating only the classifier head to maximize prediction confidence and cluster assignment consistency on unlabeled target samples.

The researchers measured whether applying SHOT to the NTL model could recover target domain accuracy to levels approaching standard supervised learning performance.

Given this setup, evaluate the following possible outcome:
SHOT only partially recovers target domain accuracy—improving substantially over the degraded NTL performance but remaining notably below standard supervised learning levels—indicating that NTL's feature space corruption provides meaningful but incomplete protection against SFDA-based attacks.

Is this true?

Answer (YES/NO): NO